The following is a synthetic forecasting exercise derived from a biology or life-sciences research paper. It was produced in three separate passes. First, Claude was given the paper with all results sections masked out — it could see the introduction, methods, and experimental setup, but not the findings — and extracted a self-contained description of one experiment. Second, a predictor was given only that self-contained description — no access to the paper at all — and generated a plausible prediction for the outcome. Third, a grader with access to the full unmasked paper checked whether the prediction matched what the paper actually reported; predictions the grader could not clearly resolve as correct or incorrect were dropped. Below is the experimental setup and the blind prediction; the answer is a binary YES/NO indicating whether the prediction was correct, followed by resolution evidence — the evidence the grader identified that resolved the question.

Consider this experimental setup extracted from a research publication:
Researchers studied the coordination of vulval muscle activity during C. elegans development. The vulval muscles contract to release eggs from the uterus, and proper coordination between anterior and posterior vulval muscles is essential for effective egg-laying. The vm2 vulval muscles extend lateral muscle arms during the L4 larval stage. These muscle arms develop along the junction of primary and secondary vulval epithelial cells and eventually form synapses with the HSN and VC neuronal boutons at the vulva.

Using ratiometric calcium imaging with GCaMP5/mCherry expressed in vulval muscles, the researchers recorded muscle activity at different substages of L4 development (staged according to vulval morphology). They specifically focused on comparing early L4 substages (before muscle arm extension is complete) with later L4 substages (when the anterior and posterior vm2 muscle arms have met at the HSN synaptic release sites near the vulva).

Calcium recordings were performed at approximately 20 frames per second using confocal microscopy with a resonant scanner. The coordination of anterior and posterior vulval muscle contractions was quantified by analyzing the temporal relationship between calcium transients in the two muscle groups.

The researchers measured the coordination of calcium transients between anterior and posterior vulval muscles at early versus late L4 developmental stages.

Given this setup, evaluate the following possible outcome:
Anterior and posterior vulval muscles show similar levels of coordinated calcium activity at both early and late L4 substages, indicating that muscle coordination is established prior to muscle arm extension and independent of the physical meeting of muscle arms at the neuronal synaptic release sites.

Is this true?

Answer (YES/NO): NO